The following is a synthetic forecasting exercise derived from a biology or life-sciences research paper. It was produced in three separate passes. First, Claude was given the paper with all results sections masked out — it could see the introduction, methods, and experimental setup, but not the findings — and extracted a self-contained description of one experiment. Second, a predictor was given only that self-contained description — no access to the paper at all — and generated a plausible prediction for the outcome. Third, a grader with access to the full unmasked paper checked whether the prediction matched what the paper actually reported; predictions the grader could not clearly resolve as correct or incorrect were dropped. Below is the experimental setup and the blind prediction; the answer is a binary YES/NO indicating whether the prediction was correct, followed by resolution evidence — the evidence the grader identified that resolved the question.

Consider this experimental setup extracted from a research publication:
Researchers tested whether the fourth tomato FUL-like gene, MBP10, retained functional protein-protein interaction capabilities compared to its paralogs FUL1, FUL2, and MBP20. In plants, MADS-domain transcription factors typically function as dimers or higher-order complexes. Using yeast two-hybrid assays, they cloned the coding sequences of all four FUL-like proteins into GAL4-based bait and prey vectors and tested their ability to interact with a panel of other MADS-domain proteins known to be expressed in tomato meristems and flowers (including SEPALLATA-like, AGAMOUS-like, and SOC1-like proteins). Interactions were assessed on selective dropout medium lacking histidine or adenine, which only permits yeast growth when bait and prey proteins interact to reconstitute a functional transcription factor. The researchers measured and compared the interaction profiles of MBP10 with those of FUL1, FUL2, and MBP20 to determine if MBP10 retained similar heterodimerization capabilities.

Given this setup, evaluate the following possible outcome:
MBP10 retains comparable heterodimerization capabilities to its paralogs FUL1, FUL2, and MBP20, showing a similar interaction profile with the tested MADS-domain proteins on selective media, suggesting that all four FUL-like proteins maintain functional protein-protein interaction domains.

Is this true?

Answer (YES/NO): NO